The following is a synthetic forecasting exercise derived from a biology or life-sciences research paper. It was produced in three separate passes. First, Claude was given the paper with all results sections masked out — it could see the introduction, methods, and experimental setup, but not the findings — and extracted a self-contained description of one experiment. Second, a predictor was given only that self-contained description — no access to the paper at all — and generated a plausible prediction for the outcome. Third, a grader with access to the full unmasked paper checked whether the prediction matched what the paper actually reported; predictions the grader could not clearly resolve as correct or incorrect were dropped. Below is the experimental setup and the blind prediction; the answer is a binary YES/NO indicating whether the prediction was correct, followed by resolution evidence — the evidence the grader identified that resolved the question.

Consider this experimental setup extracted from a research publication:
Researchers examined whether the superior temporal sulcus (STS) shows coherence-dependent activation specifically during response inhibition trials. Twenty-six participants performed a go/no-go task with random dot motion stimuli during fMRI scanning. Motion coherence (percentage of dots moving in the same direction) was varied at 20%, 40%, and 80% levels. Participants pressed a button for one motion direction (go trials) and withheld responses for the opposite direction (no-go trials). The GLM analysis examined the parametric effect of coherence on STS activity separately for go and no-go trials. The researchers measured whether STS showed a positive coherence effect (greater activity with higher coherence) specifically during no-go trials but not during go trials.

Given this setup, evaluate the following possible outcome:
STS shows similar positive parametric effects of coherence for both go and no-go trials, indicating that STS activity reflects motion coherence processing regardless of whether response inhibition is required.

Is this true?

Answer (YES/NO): NO